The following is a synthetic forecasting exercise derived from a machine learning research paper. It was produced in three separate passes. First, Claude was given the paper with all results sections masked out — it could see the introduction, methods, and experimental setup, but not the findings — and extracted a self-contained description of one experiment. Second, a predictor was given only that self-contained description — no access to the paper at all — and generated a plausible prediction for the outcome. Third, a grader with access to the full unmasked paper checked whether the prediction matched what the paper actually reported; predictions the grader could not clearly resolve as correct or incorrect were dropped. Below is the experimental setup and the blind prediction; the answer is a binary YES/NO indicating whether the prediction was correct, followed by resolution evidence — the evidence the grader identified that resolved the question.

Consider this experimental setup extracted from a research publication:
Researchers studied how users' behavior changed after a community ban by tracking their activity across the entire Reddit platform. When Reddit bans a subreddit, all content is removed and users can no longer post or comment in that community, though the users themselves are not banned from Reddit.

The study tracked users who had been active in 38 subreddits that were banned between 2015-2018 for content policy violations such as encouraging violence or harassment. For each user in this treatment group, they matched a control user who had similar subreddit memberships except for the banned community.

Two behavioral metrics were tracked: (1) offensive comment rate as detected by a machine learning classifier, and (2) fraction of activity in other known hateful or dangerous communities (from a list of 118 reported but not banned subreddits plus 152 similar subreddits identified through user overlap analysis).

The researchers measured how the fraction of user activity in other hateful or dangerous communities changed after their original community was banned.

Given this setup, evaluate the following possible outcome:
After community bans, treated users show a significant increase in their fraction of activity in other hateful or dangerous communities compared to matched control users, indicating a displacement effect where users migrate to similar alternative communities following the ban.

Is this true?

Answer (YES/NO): NO